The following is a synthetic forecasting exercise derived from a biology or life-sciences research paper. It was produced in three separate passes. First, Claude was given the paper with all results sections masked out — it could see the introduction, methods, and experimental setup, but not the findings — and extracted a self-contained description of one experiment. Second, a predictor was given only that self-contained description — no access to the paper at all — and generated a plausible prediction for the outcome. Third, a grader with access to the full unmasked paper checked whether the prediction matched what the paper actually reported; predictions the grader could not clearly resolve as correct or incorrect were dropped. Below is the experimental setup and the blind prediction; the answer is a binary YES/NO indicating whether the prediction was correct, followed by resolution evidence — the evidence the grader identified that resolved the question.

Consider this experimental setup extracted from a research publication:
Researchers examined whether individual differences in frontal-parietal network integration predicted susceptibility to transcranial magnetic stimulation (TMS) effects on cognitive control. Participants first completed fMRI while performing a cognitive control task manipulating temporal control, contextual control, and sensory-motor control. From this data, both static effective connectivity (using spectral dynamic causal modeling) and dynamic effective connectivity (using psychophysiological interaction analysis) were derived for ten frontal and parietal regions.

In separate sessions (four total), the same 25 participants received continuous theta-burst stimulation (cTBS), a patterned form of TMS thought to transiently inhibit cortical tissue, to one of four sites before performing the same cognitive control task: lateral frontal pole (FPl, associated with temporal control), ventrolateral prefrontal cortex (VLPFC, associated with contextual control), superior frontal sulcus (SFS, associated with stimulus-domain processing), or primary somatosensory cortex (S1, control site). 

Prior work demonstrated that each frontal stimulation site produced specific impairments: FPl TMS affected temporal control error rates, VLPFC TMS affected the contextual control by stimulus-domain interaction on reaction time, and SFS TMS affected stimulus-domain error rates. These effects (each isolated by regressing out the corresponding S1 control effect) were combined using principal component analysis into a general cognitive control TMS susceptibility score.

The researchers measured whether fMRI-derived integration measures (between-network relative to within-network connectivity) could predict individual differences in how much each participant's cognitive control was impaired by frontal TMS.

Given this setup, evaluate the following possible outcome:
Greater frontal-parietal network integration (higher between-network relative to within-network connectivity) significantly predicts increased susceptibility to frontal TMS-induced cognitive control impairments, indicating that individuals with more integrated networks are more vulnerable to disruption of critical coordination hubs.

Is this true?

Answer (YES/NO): NO